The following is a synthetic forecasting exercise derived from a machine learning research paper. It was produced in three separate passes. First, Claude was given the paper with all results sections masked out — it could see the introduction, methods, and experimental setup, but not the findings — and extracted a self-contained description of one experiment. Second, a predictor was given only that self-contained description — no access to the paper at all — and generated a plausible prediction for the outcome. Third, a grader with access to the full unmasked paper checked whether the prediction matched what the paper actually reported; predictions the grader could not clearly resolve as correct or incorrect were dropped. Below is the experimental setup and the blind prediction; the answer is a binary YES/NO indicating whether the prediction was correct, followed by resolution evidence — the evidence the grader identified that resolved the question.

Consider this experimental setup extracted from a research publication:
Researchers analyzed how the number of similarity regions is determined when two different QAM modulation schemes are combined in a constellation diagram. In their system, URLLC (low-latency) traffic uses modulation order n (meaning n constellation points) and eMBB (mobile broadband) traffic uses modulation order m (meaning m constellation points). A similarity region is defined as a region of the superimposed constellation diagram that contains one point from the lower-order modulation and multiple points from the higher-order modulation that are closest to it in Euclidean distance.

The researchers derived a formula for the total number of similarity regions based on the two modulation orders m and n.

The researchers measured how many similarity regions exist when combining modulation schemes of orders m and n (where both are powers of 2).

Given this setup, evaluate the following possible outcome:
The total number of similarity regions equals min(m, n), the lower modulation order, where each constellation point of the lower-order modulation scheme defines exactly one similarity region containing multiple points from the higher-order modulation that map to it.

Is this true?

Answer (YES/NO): YES